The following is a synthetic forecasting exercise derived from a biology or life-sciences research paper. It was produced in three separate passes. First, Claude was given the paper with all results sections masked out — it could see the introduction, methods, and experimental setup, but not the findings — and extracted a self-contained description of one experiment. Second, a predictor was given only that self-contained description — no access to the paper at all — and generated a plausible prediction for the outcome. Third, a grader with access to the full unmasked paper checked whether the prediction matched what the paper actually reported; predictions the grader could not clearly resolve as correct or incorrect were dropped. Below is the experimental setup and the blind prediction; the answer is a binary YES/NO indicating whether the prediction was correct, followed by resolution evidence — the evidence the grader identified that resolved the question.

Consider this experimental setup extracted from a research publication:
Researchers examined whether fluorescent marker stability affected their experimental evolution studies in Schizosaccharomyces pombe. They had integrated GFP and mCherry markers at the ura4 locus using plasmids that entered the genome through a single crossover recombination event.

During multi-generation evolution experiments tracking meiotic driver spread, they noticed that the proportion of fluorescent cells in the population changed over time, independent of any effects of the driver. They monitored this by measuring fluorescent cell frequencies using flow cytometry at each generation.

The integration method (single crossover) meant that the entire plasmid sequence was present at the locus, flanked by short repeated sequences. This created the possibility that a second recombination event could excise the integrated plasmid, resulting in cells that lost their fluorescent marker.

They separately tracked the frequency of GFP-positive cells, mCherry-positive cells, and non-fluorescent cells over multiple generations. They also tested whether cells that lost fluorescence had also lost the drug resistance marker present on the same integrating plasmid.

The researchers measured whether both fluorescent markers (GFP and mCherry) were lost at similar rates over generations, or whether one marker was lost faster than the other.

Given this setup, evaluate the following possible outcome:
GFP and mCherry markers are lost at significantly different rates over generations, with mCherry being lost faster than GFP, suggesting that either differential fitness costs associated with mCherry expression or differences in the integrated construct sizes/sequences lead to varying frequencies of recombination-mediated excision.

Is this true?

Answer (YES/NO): YES